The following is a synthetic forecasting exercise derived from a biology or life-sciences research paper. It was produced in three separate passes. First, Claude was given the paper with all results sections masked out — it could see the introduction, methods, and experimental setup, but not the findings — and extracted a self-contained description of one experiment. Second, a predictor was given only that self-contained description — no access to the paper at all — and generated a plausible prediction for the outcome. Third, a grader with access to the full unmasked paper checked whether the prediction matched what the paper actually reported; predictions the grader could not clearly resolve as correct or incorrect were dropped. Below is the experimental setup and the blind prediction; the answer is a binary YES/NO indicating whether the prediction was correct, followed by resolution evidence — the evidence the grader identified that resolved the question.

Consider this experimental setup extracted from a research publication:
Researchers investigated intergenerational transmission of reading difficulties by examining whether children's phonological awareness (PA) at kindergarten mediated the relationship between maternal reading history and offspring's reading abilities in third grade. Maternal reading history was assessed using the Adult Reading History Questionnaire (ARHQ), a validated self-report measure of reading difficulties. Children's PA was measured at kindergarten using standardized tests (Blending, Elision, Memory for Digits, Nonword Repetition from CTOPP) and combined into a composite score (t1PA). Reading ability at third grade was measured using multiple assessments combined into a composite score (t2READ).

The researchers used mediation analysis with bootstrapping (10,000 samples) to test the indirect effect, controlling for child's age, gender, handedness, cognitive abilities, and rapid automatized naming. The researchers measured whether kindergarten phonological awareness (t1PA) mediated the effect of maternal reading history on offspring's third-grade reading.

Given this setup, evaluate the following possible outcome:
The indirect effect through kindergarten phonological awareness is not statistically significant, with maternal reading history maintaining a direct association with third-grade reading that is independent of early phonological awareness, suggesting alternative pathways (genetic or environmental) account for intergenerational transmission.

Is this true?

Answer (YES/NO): NO